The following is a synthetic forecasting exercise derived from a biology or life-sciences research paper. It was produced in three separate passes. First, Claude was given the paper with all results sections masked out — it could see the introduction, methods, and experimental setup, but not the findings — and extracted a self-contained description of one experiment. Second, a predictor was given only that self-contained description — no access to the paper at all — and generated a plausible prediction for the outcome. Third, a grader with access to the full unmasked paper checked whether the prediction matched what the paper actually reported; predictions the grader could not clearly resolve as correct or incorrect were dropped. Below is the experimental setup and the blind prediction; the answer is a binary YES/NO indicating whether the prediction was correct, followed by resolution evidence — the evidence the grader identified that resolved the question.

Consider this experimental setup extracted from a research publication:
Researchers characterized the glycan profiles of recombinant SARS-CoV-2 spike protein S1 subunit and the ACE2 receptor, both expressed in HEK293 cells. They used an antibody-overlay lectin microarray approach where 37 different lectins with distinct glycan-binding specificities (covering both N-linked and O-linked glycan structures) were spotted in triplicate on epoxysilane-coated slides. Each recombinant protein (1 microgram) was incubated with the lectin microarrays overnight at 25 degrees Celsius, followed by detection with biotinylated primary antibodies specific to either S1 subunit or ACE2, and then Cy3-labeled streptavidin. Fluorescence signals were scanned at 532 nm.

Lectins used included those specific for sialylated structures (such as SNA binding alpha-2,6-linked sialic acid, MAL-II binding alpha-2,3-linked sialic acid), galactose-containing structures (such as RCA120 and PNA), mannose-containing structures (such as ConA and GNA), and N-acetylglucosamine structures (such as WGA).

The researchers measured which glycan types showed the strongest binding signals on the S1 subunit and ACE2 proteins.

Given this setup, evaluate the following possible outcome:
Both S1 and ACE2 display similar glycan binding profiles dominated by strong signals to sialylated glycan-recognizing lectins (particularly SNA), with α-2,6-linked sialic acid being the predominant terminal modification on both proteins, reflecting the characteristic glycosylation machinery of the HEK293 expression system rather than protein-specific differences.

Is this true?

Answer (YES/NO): NO